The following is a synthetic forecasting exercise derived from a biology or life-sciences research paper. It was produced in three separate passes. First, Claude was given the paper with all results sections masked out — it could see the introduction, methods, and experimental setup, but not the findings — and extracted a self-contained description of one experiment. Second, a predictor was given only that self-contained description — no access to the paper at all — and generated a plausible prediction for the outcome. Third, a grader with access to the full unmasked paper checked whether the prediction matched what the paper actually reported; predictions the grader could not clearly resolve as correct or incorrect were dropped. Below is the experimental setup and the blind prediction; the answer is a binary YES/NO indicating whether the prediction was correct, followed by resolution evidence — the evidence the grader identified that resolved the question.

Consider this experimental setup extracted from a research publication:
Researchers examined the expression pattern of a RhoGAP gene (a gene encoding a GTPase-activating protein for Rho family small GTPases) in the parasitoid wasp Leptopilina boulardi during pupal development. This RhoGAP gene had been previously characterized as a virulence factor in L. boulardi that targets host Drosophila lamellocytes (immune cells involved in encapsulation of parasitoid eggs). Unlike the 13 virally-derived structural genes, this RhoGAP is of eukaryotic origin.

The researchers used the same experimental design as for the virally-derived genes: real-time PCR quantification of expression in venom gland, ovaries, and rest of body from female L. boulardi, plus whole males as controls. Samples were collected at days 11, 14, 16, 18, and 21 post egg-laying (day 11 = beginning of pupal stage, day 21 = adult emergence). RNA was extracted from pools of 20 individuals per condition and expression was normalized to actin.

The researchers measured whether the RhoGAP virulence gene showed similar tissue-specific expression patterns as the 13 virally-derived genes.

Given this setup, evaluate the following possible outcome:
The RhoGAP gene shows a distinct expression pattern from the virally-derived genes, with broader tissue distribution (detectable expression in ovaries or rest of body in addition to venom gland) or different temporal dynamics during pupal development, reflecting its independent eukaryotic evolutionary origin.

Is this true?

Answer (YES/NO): YES